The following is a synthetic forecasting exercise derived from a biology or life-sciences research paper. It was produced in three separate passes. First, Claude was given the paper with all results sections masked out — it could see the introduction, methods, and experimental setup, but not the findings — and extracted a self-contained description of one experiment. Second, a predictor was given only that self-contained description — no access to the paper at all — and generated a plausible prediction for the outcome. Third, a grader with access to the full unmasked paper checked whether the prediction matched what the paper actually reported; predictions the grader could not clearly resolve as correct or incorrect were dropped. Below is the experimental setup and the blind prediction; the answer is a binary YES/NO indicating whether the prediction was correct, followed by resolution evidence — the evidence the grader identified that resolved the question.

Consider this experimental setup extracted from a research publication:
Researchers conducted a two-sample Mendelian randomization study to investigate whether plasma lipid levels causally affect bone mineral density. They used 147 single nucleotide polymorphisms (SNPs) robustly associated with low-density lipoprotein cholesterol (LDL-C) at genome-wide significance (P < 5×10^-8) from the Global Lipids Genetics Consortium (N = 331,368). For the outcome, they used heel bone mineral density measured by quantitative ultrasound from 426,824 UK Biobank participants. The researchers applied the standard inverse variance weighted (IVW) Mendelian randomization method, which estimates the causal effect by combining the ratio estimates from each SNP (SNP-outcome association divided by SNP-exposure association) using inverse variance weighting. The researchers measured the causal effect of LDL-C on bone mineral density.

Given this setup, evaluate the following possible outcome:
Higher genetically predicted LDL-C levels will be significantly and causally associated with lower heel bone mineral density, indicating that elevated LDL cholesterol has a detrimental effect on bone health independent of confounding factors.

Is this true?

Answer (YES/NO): YES